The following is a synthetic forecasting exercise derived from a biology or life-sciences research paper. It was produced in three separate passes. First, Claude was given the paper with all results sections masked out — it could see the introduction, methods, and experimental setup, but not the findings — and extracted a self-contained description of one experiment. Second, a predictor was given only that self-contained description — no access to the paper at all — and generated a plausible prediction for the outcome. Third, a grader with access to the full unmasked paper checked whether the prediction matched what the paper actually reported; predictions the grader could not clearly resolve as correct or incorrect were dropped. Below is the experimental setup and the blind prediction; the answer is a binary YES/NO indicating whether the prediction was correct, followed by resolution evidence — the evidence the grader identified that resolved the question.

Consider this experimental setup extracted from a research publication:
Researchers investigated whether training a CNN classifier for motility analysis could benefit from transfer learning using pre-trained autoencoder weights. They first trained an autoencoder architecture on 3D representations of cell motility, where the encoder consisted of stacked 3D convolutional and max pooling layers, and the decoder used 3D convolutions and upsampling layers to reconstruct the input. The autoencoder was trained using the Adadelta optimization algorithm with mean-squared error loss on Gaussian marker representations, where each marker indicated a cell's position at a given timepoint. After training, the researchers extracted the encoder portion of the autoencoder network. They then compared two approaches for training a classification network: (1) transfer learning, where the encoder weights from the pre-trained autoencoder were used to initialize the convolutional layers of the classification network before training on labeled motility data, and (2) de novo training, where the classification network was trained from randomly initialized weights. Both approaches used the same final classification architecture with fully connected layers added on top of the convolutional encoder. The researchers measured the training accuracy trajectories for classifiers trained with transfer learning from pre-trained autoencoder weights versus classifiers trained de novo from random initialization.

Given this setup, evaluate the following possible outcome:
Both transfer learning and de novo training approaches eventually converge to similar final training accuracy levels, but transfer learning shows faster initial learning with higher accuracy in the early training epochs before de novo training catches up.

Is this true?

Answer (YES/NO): NO